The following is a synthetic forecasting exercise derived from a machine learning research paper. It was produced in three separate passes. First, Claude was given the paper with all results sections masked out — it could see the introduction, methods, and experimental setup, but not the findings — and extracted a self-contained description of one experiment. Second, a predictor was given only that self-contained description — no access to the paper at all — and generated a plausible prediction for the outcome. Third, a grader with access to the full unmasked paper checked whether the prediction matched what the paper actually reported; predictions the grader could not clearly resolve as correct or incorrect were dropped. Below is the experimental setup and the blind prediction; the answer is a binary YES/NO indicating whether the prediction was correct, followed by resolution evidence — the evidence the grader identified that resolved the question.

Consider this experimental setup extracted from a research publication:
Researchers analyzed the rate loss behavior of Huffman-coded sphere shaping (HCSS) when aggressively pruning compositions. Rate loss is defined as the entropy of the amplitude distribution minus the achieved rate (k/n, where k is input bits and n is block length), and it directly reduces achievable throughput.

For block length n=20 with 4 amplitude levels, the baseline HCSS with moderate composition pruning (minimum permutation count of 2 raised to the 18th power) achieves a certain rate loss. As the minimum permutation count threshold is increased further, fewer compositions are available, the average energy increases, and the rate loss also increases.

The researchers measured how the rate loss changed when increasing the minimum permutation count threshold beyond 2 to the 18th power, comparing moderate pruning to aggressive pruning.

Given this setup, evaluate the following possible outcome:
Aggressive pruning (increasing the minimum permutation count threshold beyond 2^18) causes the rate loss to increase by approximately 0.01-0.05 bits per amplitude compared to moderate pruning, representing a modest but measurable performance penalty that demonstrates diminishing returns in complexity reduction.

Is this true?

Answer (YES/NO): YES